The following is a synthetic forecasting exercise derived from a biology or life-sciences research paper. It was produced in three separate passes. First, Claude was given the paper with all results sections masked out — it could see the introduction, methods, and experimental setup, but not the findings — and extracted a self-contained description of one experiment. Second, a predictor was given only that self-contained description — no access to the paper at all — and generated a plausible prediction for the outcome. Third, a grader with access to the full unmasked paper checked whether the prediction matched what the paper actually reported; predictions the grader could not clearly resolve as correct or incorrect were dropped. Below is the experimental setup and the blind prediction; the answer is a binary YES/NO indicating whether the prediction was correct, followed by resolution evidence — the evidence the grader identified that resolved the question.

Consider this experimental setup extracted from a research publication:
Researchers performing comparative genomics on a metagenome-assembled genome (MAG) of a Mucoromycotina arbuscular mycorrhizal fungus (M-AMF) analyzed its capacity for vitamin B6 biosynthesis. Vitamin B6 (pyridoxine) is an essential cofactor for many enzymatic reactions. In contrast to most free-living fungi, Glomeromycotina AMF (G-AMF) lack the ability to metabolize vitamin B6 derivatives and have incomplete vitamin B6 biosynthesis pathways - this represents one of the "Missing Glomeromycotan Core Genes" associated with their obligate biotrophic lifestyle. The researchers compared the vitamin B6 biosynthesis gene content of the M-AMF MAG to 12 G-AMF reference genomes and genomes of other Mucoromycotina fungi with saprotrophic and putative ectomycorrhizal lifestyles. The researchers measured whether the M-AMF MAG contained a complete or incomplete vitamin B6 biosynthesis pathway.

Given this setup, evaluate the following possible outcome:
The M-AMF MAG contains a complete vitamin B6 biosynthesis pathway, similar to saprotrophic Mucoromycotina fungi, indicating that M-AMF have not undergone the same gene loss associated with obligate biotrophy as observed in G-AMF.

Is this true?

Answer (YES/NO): YES